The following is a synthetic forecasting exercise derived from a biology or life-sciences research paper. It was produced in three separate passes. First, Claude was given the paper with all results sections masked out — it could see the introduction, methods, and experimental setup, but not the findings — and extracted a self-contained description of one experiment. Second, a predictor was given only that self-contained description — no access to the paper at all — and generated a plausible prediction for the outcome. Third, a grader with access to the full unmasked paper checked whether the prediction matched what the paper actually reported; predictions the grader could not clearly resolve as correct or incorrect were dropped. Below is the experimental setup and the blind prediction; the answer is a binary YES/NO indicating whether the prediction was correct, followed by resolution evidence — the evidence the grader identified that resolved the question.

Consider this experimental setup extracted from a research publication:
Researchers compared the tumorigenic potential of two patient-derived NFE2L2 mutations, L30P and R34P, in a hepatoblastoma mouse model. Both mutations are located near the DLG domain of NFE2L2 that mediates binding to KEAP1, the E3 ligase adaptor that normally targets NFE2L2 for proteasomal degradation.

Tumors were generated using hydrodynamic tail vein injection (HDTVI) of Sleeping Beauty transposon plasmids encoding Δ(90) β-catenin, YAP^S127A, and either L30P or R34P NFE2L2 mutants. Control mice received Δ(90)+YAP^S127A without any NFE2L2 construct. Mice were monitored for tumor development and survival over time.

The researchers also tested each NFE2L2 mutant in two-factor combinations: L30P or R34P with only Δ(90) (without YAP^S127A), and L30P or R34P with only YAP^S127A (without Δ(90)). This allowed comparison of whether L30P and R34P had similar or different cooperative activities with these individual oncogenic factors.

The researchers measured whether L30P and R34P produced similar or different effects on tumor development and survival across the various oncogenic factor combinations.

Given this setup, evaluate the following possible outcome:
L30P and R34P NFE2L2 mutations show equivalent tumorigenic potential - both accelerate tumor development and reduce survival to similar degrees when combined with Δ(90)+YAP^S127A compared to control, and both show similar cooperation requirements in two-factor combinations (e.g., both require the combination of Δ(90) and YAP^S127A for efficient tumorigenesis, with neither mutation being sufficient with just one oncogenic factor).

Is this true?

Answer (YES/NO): NO